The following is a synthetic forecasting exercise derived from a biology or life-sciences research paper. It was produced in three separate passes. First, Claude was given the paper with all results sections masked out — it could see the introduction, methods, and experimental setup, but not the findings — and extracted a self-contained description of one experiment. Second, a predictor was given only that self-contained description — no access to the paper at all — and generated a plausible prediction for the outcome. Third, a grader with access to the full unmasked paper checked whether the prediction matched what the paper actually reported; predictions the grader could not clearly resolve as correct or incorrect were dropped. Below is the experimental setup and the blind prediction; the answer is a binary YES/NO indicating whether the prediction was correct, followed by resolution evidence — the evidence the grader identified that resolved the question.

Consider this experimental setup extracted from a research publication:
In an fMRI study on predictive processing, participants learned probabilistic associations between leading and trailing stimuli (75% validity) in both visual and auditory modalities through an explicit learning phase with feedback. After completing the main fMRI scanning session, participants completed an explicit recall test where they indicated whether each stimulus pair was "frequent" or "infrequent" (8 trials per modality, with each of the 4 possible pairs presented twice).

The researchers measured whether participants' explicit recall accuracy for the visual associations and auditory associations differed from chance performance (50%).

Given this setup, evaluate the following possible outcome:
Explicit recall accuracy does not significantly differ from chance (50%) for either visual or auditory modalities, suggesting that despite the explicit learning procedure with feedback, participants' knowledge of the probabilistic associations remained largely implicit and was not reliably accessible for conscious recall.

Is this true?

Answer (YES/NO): NO